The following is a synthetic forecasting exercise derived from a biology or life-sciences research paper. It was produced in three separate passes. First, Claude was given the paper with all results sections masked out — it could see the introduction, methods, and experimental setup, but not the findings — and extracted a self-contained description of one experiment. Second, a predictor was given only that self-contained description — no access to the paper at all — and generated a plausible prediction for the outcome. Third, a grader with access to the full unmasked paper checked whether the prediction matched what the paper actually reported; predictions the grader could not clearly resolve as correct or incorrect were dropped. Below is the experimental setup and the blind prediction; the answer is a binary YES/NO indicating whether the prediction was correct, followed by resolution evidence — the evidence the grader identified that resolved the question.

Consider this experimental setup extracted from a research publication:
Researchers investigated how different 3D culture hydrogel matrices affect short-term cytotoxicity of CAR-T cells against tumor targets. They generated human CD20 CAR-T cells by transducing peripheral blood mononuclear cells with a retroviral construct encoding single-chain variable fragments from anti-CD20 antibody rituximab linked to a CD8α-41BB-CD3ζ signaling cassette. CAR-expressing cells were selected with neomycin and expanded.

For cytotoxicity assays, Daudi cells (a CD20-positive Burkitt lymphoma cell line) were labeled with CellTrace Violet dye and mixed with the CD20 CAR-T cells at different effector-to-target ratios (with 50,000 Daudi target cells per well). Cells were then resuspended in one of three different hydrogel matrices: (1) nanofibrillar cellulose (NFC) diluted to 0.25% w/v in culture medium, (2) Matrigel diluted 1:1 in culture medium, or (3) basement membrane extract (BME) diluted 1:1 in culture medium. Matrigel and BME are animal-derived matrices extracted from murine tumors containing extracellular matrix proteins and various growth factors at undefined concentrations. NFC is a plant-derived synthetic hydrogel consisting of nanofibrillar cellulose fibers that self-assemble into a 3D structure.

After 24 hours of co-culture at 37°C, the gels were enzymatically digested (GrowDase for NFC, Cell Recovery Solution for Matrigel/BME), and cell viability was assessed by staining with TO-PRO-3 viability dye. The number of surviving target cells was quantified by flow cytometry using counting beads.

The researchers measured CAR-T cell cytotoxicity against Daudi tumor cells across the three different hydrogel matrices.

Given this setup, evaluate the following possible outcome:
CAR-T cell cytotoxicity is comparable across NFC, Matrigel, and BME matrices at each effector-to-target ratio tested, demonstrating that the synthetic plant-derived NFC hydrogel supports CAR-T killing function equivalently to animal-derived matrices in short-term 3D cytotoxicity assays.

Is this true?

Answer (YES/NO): YES